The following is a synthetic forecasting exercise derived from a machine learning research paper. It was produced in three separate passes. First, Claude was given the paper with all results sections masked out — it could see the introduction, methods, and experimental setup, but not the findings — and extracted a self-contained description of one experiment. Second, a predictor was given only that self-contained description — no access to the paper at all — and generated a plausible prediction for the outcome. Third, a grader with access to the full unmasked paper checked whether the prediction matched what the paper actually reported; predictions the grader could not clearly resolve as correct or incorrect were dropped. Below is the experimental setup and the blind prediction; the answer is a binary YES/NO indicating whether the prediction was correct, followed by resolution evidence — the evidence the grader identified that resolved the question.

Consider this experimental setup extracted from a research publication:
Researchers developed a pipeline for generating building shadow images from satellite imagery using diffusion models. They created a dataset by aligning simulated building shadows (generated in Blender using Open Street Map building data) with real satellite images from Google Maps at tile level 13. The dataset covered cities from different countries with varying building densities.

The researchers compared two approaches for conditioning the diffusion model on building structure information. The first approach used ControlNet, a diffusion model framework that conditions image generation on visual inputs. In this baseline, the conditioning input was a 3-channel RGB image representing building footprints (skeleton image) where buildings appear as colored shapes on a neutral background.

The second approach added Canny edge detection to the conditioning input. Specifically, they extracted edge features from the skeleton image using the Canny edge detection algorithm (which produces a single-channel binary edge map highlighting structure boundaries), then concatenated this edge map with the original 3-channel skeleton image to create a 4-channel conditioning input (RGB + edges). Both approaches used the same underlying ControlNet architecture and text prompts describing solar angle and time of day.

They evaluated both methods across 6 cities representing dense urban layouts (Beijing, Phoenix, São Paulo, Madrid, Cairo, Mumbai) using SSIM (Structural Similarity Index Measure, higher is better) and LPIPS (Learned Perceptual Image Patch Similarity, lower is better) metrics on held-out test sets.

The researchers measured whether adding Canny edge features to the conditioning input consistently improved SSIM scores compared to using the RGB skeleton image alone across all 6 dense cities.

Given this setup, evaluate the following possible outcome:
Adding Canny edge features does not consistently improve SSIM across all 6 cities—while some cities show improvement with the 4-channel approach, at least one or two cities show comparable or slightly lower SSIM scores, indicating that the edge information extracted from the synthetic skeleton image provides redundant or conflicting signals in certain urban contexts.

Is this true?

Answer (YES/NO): YES